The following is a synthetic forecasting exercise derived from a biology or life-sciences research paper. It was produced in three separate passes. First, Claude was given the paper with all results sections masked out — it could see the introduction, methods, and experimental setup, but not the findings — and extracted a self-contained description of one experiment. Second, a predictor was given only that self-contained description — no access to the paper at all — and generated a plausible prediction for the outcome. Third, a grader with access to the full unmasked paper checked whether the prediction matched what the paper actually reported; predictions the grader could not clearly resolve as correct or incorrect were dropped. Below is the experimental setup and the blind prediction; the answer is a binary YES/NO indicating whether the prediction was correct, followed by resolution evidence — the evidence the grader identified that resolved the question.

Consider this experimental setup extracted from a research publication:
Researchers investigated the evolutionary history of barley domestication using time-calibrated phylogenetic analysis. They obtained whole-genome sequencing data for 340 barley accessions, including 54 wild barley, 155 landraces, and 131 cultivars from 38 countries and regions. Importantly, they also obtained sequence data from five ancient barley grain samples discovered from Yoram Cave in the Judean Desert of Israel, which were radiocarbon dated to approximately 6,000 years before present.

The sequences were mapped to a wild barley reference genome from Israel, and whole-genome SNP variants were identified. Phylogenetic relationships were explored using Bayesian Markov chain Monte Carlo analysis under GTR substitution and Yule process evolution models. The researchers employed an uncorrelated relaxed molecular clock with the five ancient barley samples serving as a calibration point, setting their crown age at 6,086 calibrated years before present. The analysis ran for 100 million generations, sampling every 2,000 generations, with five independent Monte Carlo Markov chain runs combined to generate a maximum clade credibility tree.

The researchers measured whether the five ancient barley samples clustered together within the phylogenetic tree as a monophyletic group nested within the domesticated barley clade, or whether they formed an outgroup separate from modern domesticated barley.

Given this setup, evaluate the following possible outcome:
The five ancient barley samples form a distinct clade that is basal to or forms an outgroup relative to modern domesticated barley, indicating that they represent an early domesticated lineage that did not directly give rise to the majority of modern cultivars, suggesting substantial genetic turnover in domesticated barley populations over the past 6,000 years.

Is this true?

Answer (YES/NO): YES